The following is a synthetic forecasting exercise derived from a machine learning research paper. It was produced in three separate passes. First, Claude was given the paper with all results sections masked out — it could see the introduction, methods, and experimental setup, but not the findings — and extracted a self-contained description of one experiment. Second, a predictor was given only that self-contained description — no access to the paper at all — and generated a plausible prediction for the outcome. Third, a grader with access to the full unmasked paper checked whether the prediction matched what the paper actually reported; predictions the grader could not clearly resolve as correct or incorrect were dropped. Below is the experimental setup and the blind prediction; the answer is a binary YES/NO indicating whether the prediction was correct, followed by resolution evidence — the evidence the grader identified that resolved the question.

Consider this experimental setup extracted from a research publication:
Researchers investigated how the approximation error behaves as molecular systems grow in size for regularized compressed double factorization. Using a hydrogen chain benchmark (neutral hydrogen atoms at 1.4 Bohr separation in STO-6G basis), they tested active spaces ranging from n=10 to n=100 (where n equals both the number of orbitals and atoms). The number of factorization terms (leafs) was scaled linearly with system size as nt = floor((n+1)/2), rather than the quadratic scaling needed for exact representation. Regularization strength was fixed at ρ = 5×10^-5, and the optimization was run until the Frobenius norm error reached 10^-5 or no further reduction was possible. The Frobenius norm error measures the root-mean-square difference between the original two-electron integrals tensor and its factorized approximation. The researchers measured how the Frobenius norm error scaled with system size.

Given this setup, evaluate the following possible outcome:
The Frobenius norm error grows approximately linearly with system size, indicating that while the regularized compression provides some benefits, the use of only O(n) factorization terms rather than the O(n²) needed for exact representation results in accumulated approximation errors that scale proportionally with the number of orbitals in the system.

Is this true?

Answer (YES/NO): NO